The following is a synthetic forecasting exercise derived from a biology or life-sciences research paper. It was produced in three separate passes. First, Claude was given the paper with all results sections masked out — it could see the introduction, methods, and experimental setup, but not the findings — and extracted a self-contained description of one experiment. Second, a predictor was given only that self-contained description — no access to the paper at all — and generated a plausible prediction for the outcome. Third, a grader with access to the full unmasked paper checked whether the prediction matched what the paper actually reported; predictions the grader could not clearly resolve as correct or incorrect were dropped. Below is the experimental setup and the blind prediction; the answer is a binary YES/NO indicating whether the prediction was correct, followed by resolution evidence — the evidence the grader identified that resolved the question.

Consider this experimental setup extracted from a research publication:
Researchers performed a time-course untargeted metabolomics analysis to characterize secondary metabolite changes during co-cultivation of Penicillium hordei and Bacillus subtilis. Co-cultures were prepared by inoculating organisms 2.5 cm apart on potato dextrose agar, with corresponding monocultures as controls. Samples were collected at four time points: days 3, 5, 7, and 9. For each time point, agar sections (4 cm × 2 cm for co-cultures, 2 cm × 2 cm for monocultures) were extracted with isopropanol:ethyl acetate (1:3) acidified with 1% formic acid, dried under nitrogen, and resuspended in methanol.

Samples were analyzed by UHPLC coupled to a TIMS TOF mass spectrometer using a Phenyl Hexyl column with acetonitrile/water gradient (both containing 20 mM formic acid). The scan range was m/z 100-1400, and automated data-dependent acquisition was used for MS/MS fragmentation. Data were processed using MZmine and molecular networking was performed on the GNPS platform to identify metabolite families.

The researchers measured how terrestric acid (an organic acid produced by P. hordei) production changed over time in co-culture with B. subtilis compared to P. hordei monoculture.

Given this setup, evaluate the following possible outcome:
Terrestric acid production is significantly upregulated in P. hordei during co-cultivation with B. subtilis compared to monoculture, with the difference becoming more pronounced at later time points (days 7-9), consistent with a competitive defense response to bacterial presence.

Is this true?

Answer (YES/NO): YES